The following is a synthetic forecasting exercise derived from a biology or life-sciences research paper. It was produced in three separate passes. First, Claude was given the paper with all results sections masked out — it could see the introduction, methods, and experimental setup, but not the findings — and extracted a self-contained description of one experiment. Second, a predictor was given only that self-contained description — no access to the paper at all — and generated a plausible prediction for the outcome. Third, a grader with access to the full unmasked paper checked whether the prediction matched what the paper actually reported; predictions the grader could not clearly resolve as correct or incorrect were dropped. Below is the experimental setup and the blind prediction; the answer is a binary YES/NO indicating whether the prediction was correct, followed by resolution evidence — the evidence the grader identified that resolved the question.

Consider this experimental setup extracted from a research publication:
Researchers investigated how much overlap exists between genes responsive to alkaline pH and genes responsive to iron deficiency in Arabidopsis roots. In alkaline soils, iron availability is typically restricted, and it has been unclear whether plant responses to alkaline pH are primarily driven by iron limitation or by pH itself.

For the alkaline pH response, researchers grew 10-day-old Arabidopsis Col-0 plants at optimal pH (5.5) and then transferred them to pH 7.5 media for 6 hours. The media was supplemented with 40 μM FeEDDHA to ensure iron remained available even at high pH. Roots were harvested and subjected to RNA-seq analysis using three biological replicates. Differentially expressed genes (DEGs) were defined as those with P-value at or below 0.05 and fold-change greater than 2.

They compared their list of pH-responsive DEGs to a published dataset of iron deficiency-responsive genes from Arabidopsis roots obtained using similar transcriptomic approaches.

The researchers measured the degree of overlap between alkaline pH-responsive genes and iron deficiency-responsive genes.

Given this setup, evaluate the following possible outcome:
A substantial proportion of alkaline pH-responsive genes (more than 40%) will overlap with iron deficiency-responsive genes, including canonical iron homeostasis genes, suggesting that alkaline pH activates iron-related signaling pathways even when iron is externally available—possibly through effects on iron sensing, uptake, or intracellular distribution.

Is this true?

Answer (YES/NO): NO